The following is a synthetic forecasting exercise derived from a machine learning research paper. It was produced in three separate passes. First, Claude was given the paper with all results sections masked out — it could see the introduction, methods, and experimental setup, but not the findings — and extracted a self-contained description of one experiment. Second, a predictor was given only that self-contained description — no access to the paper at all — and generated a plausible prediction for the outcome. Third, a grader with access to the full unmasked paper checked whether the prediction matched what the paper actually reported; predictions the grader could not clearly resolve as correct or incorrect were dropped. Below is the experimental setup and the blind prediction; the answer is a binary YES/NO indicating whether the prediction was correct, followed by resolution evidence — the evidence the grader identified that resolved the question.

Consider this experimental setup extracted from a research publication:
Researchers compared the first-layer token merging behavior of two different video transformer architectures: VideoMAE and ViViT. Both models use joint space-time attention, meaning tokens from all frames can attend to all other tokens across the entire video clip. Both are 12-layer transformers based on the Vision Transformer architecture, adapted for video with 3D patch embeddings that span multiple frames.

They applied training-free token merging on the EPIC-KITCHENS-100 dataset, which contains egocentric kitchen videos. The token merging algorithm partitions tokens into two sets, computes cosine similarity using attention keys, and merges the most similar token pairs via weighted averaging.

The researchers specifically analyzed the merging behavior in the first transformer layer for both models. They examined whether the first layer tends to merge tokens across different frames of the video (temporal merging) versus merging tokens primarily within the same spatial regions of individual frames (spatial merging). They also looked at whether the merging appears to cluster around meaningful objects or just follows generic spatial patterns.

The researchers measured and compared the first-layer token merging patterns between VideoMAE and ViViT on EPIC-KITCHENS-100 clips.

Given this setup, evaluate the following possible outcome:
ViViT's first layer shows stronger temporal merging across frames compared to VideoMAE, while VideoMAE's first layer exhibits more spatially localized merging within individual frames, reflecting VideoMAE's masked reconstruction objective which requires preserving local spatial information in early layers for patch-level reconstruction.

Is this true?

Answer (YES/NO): YES